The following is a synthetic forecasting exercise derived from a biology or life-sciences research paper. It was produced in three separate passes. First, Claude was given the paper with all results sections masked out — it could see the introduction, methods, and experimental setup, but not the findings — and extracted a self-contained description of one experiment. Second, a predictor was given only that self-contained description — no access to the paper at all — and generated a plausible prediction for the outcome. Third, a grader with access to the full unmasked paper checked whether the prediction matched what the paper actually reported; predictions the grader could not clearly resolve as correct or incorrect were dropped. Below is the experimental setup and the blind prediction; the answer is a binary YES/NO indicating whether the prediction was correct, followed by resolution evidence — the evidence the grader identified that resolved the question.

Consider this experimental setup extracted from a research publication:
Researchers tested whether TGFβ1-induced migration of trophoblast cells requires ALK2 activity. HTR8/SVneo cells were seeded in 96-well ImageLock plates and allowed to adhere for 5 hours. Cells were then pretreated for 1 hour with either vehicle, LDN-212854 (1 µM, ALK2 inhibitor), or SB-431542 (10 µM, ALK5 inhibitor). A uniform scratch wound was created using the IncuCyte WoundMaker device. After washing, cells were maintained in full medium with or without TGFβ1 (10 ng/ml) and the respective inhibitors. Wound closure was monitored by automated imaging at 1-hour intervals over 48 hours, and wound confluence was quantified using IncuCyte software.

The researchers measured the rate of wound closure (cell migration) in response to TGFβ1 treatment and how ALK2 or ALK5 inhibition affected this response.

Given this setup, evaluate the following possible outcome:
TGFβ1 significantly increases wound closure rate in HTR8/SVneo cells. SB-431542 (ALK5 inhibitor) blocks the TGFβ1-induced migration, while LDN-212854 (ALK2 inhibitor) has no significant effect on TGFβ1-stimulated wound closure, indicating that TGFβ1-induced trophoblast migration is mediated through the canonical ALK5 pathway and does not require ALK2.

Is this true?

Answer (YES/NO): NO